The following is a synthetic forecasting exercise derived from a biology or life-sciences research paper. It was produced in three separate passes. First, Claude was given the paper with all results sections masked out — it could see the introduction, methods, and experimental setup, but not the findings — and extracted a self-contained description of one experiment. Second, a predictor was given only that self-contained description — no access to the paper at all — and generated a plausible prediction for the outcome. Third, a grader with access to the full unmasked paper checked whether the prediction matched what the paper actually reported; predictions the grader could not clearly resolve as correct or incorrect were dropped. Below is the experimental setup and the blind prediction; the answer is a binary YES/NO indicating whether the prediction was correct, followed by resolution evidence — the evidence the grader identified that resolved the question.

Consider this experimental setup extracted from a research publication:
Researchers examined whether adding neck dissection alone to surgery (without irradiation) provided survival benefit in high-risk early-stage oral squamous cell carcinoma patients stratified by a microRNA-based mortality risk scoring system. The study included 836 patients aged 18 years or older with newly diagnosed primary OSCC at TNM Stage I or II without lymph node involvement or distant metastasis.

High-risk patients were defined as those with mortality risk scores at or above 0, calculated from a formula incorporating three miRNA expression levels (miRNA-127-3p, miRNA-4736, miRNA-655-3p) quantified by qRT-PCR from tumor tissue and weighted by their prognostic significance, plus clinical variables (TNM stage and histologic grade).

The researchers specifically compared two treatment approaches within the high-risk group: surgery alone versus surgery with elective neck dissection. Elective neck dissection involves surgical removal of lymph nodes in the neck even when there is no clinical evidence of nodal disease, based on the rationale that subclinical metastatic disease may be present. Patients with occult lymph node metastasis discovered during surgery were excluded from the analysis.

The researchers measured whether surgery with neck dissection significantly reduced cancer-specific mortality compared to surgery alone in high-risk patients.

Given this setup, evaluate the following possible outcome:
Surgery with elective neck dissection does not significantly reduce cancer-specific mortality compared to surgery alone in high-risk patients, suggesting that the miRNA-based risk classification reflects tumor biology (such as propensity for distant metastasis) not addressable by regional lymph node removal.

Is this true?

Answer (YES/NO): NO